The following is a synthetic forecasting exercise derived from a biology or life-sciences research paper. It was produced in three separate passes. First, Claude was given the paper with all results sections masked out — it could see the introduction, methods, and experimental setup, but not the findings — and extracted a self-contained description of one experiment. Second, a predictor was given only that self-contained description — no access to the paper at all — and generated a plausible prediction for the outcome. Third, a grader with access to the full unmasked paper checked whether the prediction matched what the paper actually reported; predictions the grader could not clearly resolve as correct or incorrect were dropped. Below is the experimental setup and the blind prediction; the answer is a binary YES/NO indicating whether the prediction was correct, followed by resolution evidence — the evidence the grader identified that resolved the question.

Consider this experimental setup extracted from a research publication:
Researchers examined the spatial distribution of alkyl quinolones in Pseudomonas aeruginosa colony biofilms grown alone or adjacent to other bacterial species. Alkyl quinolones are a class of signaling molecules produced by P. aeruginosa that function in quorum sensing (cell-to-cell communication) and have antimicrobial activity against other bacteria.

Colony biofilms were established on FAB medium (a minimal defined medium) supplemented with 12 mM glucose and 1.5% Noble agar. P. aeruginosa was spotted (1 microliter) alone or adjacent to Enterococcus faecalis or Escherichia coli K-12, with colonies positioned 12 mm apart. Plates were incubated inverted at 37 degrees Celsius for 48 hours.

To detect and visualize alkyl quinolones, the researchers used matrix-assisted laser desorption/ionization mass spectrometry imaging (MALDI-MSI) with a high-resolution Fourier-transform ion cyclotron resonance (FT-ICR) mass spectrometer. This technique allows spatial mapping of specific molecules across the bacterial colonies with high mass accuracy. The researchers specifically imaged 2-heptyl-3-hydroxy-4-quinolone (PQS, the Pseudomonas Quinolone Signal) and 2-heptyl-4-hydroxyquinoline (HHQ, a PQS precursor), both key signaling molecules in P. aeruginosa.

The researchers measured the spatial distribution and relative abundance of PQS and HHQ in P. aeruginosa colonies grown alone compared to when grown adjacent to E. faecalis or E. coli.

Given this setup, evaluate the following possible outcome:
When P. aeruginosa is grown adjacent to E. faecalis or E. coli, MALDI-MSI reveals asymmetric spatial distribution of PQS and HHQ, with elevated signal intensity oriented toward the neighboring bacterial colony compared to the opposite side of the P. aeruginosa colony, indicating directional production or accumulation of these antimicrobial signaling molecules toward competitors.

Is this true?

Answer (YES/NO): NO